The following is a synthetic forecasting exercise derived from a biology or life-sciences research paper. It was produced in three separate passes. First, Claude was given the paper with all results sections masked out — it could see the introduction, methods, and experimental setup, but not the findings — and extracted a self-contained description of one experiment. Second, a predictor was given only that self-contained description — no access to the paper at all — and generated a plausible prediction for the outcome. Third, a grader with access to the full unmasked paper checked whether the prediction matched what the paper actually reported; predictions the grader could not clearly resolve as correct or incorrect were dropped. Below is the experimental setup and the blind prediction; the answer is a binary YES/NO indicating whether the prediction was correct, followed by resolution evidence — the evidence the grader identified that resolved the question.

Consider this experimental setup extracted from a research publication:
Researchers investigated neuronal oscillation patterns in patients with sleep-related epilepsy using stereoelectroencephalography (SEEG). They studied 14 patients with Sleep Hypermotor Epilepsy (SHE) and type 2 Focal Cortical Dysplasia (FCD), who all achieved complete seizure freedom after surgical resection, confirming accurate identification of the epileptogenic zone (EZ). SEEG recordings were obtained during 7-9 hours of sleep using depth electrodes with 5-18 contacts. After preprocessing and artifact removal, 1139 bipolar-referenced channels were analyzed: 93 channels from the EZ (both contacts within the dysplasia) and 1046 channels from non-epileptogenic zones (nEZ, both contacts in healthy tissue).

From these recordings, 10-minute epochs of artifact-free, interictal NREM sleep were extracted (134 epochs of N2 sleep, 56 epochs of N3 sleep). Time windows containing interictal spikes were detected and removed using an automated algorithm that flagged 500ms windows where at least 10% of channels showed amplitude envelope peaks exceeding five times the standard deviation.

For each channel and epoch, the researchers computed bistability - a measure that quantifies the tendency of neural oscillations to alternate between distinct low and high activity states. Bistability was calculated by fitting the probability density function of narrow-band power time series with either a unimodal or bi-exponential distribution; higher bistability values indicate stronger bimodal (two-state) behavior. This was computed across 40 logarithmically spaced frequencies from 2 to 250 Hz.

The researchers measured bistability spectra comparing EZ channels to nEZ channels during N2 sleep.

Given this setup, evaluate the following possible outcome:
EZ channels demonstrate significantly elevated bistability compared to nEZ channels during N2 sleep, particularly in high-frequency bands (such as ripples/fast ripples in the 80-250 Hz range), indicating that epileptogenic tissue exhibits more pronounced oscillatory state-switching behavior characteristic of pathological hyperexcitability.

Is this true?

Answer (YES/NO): NO